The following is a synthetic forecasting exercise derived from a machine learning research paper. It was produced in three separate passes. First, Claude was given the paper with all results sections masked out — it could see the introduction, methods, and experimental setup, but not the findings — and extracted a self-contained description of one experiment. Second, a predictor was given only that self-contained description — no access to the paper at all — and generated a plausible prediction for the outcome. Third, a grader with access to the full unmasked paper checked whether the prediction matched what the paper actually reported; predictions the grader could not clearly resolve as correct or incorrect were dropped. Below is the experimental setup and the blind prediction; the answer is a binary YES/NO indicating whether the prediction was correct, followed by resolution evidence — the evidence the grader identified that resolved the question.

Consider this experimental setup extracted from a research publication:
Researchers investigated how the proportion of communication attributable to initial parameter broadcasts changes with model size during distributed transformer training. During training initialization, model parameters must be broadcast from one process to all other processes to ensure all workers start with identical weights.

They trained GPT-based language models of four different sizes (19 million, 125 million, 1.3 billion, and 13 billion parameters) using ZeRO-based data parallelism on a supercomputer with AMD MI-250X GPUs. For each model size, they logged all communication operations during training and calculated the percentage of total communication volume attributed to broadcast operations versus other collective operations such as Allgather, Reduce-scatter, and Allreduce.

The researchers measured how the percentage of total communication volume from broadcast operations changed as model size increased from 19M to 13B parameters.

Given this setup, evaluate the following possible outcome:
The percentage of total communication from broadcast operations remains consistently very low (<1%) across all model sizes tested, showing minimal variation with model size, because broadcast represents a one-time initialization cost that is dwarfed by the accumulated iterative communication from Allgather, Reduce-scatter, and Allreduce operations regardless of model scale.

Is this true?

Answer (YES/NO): NO